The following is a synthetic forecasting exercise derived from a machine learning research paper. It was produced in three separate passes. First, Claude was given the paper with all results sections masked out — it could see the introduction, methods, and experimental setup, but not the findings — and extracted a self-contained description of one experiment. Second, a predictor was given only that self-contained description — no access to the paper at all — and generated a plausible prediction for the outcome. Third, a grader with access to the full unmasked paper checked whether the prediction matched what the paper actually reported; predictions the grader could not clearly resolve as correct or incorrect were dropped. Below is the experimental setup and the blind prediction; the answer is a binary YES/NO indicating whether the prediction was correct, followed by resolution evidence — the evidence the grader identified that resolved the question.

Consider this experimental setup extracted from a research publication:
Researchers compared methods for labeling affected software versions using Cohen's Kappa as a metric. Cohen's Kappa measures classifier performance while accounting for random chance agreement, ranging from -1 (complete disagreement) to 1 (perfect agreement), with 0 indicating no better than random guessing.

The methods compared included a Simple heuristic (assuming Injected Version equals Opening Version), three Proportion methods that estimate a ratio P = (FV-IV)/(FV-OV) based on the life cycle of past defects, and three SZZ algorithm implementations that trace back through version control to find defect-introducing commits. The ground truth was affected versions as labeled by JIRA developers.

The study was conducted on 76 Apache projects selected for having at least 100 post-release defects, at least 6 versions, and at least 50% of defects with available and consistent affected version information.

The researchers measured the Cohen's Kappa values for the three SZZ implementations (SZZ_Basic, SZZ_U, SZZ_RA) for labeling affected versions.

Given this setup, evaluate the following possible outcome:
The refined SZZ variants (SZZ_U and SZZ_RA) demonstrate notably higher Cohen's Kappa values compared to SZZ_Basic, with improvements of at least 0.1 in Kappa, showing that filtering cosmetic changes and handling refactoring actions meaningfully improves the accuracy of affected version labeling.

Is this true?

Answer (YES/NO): NO